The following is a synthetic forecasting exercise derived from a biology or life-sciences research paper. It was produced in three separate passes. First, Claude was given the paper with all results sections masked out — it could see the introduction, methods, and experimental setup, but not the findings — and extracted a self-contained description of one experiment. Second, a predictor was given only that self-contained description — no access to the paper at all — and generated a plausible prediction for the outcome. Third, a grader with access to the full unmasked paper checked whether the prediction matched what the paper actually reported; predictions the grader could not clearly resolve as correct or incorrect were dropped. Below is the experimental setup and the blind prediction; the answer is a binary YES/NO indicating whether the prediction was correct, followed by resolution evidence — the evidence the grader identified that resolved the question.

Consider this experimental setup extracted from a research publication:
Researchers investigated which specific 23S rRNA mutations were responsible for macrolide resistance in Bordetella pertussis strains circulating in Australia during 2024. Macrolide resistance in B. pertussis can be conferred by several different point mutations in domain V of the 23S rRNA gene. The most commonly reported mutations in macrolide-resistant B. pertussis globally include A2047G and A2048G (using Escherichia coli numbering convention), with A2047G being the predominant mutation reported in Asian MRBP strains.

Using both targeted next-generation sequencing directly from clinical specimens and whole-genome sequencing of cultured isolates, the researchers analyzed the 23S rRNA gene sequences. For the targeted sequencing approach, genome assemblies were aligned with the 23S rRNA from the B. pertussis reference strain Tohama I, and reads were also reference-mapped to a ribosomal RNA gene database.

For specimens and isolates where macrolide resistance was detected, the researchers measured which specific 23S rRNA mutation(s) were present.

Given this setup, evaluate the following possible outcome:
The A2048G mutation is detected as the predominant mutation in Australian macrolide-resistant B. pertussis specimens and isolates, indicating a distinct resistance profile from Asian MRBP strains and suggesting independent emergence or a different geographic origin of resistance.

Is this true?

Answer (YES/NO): NO